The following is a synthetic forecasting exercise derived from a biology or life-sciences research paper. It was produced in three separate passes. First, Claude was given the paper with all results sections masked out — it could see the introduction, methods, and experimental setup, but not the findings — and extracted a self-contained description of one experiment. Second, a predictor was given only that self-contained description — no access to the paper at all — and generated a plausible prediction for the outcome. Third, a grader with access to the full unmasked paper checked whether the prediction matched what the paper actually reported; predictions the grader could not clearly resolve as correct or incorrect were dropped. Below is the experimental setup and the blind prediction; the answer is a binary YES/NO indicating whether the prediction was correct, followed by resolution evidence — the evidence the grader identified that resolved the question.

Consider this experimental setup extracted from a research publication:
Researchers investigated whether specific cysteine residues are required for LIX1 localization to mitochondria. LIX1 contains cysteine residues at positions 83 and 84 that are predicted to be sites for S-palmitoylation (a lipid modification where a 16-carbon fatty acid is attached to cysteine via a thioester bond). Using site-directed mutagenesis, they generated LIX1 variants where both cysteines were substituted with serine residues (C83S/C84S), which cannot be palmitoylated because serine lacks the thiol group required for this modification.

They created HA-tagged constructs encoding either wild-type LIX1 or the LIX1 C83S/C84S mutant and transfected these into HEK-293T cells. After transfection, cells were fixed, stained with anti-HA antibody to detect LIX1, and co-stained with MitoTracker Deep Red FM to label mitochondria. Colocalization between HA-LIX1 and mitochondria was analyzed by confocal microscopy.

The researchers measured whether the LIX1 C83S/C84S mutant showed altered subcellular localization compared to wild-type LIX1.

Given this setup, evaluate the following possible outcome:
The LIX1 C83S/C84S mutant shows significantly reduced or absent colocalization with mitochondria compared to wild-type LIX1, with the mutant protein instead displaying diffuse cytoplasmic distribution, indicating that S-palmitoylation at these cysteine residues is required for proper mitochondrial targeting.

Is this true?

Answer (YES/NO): YES